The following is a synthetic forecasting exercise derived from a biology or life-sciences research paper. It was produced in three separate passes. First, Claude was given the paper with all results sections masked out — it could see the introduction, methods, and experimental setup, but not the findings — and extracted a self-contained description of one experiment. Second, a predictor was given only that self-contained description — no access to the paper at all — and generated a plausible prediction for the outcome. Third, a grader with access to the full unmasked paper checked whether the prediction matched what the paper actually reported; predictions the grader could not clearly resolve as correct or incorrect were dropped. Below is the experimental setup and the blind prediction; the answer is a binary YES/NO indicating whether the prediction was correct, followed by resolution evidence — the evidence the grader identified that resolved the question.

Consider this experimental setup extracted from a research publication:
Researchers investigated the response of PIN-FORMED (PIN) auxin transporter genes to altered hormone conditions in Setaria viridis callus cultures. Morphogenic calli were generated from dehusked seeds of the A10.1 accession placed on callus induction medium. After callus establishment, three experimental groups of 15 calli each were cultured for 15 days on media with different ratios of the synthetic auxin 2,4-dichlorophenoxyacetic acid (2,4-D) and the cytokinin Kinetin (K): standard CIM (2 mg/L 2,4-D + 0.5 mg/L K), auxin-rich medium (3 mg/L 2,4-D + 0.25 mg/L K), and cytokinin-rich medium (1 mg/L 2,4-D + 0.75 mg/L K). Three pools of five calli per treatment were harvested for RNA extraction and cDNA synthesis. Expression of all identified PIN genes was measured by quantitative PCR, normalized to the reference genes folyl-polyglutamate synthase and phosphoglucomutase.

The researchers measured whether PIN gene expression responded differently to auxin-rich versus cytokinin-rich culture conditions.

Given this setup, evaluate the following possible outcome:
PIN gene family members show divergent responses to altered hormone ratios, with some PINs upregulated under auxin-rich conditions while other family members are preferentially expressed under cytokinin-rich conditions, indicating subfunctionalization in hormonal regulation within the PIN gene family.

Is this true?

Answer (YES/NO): NO